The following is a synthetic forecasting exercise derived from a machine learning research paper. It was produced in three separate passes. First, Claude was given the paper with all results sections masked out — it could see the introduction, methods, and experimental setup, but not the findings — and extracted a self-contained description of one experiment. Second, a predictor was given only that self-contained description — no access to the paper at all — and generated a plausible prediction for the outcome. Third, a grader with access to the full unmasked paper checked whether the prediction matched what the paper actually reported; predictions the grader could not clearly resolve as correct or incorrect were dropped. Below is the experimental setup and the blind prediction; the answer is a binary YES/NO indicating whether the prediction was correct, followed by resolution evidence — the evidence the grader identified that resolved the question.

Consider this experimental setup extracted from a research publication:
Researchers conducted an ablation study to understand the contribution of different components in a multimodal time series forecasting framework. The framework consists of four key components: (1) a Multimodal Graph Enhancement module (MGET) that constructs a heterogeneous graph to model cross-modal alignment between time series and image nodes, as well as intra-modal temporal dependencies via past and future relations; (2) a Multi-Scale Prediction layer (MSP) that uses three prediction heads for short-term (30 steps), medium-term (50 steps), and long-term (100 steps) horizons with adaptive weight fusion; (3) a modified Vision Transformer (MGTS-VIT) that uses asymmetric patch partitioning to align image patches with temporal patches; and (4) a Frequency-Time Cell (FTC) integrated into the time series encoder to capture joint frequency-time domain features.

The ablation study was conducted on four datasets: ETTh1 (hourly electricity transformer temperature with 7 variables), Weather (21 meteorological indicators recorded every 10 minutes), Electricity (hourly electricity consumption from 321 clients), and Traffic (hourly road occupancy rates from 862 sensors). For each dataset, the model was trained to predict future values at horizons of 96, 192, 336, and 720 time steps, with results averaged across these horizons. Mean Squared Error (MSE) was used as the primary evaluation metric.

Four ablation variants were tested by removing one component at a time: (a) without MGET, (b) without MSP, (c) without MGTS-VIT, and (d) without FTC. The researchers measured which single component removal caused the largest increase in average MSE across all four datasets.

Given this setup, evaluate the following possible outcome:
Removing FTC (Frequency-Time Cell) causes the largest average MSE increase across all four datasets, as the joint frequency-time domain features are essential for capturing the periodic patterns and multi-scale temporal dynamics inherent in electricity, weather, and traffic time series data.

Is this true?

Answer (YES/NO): NO